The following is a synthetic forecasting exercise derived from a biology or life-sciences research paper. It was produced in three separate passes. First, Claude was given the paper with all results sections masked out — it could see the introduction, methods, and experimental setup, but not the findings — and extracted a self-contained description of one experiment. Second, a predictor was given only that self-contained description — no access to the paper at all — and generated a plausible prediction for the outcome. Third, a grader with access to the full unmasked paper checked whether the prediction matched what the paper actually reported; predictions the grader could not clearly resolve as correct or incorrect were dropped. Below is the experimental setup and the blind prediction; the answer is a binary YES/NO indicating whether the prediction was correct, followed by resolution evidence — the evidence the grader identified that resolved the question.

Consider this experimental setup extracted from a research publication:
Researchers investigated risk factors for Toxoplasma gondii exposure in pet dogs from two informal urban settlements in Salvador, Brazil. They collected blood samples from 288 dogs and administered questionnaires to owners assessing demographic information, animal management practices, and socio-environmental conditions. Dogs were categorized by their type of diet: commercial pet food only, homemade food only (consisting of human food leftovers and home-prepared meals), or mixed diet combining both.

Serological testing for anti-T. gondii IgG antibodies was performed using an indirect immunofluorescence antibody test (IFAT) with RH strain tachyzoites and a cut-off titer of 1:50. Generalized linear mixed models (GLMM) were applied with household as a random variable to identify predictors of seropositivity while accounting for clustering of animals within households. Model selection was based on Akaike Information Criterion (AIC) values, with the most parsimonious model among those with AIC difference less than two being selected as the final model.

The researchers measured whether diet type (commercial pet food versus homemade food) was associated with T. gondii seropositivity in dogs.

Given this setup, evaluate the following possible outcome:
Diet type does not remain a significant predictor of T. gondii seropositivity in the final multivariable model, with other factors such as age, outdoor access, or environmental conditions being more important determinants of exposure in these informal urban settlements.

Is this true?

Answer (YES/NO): NO